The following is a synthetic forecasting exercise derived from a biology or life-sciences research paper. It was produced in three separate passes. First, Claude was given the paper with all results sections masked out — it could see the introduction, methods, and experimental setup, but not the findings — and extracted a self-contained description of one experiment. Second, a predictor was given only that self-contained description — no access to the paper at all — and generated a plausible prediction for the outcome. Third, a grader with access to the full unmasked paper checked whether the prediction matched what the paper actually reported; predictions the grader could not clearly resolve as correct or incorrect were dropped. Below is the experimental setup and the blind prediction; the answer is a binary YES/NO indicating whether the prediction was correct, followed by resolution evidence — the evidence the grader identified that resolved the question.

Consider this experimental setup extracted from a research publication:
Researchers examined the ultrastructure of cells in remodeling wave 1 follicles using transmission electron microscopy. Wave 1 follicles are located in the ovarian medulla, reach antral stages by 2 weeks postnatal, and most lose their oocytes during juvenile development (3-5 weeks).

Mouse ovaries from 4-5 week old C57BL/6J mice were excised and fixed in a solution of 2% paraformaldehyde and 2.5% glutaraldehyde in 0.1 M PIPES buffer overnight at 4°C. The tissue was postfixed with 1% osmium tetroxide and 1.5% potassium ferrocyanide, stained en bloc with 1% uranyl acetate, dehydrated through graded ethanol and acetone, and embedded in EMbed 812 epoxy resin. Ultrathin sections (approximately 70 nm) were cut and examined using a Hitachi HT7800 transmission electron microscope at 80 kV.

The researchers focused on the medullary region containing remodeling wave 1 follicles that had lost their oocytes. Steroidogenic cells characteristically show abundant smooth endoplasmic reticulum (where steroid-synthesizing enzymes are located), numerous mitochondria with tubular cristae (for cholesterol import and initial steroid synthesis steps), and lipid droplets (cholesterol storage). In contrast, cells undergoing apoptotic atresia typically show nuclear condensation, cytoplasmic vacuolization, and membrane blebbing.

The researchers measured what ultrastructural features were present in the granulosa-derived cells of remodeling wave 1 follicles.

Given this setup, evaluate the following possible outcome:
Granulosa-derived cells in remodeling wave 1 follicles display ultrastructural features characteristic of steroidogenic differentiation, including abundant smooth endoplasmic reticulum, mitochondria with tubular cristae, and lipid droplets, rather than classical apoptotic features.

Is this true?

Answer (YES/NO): NO